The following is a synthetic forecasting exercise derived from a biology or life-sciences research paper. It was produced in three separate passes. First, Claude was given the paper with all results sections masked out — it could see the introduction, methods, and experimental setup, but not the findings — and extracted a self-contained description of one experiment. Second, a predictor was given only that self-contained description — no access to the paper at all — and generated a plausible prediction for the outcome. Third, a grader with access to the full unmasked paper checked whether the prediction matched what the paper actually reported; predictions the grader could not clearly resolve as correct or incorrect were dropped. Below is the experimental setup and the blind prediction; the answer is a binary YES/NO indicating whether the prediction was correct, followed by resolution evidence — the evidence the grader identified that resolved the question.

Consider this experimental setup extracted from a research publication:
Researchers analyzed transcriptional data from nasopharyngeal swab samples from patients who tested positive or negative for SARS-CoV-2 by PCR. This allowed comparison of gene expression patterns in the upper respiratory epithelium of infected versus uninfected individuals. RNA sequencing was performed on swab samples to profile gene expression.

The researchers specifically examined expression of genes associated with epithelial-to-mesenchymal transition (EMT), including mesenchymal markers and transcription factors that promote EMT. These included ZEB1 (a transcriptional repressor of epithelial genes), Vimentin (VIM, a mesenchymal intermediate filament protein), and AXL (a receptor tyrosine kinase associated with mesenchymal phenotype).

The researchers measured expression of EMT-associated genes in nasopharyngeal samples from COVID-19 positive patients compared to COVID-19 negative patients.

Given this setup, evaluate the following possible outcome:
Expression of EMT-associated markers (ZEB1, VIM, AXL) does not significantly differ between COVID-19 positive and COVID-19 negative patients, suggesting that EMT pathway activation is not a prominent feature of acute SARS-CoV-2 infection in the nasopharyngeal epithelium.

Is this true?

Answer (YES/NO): NO